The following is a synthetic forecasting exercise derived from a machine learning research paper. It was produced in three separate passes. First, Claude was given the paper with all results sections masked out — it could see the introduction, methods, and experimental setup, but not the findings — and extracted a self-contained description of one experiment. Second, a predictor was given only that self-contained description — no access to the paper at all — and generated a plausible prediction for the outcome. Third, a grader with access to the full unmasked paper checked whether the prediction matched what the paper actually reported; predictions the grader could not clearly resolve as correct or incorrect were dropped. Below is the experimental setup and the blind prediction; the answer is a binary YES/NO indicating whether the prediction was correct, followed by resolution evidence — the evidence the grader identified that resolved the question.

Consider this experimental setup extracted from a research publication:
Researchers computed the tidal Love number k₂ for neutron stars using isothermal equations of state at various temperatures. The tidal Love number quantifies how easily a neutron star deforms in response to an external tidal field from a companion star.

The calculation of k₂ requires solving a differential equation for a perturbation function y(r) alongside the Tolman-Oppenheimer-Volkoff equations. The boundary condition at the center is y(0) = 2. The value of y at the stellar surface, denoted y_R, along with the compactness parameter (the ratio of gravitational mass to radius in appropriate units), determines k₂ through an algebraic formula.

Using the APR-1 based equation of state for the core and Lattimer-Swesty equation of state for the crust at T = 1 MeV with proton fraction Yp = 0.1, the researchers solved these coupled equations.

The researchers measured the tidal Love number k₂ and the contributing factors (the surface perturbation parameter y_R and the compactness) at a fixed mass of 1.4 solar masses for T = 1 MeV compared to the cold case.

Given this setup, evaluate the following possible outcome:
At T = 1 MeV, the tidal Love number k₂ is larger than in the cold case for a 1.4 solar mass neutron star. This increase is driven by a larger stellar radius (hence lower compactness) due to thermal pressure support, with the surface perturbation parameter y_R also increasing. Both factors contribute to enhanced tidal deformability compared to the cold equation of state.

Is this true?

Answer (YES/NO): NO